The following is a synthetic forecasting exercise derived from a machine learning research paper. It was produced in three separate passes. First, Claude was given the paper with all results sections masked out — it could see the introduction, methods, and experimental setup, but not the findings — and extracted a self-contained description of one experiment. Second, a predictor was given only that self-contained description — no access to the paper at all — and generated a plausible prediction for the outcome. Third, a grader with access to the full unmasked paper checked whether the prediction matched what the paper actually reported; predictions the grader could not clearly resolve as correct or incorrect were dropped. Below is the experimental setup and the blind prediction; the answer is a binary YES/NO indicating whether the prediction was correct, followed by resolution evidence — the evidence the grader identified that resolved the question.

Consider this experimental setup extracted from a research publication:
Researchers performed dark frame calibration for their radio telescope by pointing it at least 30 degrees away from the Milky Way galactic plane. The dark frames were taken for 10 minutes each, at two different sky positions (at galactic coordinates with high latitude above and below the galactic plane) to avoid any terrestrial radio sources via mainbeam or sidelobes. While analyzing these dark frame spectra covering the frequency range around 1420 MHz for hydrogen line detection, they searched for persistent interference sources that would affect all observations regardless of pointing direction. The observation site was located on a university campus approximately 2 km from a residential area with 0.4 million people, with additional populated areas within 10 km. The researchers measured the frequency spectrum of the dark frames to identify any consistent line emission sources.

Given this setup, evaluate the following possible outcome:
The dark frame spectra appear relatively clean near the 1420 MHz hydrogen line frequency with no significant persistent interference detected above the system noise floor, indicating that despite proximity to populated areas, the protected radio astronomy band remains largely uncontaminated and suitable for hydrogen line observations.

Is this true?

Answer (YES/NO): NO